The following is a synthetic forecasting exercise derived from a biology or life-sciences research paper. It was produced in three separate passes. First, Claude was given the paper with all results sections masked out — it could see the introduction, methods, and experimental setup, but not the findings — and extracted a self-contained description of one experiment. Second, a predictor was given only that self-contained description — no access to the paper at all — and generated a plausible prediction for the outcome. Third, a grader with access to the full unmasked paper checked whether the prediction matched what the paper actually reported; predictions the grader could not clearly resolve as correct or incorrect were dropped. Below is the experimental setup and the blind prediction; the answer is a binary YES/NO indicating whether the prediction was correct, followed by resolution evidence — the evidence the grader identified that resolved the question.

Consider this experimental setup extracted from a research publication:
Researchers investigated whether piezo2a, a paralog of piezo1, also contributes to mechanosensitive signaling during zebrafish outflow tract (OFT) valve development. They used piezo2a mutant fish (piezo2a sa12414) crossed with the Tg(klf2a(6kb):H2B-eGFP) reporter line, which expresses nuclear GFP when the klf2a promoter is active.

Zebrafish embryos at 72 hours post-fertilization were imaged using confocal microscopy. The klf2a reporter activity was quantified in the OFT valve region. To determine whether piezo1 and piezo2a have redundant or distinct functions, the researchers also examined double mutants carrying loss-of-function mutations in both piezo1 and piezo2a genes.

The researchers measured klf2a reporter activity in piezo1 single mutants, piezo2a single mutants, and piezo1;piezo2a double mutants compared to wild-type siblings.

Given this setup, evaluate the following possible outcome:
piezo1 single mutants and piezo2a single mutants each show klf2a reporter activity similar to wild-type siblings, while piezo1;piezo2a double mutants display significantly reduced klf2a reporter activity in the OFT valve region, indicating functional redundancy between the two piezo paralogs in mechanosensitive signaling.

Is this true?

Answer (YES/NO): NO